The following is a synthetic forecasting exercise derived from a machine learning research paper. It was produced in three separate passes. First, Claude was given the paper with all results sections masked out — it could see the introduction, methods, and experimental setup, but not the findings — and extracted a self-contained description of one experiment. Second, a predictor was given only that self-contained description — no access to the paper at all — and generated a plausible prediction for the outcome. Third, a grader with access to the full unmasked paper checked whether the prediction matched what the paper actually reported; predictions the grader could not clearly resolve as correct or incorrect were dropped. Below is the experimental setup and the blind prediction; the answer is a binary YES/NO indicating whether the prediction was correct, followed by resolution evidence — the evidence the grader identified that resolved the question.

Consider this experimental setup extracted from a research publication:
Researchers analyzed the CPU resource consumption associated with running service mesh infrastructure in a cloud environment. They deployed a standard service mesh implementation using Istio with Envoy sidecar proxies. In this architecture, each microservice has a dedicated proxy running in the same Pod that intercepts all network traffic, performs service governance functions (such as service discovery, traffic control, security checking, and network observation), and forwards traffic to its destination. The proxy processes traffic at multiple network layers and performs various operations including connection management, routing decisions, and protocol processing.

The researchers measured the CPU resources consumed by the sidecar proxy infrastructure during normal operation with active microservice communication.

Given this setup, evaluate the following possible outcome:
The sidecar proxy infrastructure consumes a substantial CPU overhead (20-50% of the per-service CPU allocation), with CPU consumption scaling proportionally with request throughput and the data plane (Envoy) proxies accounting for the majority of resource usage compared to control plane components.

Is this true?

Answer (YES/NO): NO